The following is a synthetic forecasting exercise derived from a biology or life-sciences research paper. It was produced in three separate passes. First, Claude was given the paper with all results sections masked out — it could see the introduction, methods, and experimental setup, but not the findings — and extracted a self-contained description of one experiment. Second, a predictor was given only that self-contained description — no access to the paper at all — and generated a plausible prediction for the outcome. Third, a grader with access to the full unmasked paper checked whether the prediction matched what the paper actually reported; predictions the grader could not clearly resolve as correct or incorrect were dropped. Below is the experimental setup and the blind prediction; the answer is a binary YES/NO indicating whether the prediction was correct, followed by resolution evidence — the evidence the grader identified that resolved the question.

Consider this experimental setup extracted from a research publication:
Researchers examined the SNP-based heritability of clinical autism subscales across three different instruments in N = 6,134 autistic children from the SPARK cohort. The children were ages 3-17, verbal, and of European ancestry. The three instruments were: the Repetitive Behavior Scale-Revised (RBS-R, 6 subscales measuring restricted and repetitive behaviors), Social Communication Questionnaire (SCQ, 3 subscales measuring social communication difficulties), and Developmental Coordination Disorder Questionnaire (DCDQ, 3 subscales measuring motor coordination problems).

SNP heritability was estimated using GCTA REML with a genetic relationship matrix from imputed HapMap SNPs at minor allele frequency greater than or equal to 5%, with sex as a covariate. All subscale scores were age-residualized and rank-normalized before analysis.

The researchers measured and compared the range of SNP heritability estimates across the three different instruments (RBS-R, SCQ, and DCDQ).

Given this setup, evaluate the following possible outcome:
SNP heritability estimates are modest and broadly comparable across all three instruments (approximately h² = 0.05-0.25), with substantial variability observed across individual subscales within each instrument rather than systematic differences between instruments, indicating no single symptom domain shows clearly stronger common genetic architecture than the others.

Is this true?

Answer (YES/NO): NO